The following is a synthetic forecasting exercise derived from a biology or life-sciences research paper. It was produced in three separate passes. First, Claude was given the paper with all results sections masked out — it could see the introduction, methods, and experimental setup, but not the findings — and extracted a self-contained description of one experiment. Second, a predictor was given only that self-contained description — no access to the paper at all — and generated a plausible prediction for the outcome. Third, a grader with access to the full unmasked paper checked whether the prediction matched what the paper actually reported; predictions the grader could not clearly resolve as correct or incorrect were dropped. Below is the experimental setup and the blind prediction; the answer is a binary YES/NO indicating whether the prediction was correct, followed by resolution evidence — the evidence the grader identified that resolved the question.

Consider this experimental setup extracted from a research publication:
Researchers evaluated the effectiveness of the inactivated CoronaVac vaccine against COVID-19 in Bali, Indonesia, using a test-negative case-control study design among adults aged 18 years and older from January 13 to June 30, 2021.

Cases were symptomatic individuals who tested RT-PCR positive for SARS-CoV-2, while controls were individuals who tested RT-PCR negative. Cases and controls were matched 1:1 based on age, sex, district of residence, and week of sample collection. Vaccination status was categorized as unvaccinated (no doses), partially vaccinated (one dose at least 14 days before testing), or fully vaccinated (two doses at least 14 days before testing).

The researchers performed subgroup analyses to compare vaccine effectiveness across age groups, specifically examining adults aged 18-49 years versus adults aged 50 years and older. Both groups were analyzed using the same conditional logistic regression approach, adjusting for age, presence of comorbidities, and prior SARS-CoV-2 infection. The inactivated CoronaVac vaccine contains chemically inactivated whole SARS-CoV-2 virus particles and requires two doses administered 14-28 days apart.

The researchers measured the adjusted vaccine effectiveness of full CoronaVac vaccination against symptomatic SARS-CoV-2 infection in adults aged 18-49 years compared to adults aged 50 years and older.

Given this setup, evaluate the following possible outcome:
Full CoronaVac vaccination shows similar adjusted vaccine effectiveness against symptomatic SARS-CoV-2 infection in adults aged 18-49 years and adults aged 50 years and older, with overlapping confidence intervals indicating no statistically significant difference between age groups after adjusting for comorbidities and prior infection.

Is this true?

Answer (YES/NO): NO